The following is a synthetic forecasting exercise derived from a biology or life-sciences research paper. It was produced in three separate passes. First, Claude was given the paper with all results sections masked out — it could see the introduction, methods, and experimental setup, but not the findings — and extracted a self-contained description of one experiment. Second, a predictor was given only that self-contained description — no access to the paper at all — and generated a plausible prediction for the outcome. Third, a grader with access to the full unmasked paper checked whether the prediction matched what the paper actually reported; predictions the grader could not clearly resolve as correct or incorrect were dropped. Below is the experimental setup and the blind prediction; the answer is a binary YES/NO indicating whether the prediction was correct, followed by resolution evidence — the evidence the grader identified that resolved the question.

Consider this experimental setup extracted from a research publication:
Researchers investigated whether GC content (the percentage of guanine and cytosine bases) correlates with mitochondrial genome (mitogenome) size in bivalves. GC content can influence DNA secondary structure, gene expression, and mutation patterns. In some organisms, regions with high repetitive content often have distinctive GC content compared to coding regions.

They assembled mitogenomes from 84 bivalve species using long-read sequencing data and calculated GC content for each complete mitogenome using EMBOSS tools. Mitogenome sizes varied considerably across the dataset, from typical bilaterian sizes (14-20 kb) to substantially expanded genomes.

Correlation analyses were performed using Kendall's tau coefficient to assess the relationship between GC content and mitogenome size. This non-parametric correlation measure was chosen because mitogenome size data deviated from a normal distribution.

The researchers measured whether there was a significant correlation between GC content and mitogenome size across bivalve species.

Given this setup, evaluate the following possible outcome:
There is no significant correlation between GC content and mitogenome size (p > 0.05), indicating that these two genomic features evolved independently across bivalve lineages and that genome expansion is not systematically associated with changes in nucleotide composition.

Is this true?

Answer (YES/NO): YES